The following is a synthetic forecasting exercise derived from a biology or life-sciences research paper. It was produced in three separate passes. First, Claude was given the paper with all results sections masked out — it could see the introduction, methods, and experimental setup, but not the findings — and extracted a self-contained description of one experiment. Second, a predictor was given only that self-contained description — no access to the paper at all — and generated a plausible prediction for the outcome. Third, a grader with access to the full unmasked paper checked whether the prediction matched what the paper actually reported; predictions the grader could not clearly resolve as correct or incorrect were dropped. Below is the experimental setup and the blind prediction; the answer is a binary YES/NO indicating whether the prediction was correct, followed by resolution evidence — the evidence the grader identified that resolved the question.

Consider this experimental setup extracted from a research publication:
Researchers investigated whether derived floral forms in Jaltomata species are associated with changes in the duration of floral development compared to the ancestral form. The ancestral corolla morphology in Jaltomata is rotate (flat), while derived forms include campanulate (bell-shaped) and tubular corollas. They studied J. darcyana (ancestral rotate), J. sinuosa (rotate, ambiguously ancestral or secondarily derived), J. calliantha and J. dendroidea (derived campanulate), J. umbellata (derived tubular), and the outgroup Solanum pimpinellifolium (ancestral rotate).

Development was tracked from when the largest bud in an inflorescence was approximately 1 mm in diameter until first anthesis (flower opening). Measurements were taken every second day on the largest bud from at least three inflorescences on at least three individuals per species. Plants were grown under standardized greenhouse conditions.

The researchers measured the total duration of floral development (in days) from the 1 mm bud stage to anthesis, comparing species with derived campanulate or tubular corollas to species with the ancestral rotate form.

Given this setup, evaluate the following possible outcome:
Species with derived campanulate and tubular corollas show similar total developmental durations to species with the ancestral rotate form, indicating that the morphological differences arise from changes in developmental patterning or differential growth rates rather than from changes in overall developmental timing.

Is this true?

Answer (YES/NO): NO